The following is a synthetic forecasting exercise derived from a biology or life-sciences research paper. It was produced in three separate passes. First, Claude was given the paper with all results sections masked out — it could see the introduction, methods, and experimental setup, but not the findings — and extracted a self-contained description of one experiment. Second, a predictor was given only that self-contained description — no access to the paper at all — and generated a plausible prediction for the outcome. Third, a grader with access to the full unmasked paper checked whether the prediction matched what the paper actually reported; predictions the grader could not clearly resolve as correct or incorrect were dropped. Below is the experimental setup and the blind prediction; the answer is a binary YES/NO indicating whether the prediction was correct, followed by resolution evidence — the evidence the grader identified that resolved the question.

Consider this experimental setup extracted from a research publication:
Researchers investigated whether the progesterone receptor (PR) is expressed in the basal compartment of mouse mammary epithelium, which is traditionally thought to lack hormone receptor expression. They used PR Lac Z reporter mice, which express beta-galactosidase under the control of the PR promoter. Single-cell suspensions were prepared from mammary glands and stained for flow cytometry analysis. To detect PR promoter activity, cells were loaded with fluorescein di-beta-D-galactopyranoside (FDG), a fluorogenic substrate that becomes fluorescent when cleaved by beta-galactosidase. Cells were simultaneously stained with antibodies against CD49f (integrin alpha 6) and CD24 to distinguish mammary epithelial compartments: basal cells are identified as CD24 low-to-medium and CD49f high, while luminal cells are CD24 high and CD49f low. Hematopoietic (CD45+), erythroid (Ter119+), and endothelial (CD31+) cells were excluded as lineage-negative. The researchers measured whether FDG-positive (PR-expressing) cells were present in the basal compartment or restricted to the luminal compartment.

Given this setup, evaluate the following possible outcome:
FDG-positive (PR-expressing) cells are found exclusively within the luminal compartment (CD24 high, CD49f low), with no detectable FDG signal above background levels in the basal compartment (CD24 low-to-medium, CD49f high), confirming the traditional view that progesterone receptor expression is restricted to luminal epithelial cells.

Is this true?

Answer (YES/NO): NO